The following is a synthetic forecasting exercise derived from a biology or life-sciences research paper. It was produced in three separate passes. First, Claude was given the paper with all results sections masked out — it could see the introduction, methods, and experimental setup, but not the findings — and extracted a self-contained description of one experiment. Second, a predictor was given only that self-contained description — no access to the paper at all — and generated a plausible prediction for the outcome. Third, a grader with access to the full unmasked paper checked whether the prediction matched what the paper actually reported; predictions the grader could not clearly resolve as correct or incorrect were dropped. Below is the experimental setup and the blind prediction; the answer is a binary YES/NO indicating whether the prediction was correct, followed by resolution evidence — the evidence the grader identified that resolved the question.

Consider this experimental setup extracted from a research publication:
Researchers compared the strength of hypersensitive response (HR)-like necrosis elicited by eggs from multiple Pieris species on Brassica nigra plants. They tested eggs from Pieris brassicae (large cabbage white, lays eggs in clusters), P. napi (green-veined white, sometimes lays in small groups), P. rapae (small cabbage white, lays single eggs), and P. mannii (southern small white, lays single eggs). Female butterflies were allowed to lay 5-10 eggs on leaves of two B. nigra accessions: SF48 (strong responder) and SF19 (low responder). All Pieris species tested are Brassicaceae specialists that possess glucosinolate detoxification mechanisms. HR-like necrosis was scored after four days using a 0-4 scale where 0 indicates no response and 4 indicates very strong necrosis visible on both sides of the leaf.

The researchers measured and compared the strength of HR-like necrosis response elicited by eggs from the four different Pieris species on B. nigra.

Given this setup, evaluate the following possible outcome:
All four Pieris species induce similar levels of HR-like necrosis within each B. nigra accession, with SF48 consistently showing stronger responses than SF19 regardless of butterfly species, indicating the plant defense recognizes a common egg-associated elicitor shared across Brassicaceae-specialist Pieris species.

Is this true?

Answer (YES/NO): NO